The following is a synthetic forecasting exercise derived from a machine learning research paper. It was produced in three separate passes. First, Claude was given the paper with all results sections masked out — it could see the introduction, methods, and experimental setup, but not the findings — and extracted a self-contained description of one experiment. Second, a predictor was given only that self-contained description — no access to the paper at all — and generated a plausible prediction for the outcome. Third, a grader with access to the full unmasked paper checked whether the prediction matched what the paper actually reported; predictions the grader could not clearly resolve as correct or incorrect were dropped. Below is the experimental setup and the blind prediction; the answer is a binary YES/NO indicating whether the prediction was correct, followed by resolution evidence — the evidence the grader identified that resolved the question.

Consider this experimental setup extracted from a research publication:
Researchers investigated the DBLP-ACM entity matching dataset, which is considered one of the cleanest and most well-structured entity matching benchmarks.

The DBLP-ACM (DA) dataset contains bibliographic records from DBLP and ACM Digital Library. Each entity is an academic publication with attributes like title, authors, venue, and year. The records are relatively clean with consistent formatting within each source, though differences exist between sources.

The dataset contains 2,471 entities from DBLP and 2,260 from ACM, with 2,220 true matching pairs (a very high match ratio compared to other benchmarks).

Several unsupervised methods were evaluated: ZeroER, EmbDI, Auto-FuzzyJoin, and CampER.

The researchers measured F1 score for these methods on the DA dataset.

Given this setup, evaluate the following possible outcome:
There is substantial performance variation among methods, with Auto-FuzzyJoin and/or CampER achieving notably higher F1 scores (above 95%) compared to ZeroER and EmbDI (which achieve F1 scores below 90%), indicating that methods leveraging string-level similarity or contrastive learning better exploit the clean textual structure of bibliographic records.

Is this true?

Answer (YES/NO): NO